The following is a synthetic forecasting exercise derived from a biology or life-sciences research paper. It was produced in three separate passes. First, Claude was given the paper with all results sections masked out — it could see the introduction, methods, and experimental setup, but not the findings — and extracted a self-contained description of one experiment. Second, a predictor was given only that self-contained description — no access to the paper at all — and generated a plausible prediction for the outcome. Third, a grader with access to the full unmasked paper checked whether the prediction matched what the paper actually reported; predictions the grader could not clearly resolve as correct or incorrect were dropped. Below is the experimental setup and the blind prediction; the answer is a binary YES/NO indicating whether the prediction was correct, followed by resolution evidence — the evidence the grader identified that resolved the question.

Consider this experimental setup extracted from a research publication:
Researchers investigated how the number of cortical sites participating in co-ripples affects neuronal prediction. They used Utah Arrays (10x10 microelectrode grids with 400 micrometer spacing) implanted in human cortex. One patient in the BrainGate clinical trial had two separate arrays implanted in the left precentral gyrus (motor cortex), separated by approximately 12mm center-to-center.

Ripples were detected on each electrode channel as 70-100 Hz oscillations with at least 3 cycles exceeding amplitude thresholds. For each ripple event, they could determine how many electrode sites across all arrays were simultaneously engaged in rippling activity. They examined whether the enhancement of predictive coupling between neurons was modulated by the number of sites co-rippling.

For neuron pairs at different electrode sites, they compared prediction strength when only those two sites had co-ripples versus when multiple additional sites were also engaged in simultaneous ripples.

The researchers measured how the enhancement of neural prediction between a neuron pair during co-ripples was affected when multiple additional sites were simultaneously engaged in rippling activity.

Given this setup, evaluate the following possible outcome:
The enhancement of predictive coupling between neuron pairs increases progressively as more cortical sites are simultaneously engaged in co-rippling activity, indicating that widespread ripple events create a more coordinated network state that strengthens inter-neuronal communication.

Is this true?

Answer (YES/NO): YES